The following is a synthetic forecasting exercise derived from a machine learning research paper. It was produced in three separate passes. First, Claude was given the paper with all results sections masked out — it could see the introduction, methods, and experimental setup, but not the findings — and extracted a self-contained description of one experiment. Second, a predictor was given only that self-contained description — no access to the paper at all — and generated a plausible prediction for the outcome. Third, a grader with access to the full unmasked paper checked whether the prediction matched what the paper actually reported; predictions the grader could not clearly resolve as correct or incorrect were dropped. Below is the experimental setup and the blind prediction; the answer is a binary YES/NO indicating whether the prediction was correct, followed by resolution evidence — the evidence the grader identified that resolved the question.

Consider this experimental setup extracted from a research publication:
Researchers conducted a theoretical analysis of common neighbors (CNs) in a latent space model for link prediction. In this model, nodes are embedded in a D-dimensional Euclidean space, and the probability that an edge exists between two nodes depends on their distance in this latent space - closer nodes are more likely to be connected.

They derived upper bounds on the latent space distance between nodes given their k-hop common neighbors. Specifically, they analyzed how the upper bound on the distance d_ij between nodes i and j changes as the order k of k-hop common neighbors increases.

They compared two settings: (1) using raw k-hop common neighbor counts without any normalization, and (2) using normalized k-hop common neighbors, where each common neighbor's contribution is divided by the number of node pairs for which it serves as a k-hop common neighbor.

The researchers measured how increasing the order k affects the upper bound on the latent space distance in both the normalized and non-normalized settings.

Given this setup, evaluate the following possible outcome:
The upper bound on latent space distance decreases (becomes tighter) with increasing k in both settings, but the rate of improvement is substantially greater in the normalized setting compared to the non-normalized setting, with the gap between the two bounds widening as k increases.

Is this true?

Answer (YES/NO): NO